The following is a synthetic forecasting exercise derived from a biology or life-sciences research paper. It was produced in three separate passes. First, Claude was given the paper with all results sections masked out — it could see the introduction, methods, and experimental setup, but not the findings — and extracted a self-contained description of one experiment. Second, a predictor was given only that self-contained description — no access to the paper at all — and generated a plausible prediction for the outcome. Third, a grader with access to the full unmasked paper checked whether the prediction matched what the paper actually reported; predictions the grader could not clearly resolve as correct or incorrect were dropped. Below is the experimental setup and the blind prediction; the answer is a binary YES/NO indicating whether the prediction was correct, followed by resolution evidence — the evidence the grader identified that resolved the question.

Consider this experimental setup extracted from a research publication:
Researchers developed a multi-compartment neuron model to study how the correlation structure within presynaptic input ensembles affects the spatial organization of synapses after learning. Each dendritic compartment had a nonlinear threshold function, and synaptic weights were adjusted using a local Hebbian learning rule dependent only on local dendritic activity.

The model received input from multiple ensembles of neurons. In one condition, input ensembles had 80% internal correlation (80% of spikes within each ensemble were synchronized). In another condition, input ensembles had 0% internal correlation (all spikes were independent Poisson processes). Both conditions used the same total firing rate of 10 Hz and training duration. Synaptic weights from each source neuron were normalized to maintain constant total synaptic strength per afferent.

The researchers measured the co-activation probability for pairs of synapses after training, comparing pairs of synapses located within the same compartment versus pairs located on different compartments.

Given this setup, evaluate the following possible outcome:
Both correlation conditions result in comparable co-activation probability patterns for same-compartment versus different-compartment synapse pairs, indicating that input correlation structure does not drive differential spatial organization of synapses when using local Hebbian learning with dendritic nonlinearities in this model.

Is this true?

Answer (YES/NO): NO